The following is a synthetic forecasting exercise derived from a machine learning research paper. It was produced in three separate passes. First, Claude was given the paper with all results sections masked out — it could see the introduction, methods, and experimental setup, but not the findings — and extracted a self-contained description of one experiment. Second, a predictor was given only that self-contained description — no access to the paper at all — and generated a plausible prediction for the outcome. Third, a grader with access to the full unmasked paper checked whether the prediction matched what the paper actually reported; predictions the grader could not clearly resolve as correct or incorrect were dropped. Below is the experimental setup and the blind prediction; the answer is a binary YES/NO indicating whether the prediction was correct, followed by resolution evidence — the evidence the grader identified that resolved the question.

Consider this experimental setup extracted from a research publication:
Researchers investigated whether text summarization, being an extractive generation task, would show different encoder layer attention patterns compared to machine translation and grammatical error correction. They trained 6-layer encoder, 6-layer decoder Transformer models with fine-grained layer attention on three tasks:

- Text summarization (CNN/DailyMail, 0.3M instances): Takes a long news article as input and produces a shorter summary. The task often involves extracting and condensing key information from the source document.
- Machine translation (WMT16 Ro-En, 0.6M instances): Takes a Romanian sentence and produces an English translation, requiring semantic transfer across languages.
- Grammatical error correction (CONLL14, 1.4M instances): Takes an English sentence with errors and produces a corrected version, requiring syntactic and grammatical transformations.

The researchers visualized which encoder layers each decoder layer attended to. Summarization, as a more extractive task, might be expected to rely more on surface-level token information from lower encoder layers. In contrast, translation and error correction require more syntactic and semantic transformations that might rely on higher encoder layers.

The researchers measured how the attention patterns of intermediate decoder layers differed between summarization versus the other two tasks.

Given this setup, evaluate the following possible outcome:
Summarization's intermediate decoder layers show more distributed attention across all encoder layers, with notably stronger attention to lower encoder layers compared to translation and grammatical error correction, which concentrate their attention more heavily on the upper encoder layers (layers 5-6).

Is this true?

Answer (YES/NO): NO